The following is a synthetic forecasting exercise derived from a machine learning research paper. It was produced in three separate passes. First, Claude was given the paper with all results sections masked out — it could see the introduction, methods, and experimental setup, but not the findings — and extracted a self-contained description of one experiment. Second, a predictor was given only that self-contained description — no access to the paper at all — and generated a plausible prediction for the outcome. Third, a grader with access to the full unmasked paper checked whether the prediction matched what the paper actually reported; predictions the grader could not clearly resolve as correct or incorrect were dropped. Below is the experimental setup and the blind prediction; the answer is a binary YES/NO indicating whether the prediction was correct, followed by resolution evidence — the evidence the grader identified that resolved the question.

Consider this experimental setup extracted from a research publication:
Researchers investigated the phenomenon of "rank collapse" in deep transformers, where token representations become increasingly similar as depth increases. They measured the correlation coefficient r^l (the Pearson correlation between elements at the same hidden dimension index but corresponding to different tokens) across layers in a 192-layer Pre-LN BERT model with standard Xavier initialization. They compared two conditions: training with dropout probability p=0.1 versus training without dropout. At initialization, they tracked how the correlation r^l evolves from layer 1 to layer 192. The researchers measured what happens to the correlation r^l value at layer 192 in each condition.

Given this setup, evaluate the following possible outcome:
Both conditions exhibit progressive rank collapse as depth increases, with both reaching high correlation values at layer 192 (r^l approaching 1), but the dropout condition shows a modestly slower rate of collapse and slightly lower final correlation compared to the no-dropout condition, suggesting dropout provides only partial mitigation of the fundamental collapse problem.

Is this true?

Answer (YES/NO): NO